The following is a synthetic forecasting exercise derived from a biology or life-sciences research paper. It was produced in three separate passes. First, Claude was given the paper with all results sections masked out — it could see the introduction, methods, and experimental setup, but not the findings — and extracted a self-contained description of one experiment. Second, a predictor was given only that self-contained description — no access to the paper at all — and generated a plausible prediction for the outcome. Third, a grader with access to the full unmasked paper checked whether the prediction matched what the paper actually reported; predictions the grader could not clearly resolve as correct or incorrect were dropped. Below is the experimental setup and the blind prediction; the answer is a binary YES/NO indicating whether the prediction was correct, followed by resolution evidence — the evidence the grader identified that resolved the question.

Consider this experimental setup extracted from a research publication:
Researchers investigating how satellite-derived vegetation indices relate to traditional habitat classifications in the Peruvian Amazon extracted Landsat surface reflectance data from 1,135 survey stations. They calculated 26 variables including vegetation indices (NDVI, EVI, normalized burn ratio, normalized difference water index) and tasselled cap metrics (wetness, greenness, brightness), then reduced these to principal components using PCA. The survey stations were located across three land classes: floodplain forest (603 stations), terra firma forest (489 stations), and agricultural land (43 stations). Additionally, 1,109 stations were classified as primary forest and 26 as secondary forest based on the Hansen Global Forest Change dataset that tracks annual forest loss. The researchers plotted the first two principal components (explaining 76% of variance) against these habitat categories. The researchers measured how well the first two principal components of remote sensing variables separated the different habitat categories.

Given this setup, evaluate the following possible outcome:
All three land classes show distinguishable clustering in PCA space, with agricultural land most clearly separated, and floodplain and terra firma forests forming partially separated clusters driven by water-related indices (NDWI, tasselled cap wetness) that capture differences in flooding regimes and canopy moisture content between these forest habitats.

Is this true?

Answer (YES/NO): NO